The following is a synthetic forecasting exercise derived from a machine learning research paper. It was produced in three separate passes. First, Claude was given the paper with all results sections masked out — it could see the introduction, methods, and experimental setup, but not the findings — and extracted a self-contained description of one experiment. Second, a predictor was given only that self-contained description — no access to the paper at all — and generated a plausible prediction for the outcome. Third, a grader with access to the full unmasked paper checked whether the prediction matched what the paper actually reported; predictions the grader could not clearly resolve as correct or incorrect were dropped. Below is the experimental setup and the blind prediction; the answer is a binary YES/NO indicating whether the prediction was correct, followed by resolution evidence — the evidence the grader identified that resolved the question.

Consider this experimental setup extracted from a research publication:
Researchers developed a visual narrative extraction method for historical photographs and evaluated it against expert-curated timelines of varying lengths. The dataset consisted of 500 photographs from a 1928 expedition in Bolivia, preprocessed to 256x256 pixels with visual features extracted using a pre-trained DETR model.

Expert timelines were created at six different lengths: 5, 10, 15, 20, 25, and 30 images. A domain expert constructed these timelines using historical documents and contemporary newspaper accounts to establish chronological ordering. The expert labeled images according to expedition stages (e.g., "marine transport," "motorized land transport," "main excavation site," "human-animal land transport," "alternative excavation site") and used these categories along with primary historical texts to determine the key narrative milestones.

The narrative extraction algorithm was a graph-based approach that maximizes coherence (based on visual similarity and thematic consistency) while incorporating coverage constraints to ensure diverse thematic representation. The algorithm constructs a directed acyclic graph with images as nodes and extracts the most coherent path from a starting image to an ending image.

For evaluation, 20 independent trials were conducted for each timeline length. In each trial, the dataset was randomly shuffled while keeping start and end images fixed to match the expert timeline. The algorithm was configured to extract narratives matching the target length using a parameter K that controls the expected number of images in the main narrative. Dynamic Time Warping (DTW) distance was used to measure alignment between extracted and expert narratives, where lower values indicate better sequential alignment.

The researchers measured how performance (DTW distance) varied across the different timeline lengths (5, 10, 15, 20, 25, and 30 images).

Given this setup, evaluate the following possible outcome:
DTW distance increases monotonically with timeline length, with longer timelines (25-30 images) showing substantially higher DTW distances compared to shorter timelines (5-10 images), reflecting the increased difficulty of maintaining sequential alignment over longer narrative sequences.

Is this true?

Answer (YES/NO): NO